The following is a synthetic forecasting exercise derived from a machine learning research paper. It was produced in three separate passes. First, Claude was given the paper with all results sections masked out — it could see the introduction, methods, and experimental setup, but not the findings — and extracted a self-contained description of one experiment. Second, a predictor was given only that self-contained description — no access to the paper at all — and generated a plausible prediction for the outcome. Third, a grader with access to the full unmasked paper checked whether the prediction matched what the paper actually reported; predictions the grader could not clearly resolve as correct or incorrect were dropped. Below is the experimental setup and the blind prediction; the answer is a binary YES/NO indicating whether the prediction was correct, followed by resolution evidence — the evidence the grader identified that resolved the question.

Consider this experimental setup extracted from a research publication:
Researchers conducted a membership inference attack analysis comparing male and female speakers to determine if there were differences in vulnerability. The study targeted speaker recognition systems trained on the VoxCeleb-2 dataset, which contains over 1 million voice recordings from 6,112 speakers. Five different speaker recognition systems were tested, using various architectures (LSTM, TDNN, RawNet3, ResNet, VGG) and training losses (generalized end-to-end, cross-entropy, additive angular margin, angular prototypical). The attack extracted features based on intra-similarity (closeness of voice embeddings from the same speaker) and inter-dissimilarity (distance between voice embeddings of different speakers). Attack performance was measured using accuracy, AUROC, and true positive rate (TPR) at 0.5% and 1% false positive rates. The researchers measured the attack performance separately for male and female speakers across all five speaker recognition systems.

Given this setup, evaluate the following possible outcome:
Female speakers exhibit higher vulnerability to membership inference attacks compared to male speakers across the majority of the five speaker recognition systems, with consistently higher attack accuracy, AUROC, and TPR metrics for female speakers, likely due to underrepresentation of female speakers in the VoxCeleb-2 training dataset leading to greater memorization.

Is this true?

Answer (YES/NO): NO